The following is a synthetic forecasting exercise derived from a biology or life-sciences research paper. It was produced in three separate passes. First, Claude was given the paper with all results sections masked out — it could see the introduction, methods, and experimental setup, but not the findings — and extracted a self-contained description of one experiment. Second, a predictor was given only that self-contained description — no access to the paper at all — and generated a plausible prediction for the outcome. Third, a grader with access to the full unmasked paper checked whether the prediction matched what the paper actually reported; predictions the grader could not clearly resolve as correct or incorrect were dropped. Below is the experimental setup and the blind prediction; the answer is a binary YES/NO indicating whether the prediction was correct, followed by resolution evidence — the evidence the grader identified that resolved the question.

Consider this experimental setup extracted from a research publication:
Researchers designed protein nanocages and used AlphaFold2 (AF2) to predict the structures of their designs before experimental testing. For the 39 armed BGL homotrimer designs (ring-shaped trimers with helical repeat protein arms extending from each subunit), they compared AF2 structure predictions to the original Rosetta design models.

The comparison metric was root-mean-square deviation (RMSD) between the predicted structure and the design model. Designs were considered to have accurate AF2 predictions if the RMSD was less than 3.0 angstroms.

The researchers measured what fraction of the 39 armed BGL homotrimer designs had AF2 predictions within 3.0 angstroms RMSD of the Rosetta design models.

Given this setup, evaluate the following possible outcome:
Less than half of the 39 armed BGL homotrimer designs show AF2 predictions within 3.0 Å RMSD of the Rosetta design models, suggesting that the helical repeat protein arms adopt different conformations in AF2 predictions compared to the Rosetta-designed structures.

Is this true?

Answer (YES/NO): NO